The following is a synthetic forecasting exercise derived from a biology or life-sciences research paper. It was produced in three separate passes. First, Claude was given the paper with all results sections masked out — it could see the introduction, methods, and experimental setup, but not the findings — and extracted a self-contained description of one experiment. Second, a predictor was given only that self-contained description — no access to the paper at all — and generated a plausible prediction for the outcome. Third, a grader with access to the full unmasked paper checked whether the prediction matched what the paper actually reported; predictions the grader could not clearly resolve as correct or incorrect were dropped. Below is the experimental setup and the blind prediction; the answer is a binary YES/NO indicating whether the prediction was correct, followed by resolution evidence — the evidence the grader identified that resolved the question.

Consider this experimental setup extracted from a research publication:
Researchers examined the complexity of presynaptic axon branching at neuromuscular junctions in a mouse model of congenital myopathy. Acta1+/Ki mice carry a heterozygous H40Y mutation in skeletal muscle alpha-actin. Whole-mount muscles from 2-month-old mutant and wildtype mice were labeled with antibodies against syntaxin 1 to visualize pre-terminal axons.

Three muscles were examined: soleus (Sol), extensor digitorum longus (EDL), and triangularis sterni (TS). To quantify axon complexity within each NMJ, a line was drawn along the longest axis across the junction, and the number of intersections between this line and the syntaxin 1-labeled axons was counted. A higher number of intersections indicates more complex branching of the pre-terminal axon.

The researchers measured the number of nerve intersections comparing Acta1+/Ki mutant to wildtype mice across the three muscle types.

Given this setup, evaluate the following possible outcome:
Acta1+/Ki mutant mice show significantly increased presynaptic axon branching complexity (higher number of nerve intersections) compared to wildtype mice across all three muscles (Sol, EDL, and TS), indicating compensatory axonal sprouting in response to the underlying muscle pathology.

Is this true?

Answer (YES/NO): NO